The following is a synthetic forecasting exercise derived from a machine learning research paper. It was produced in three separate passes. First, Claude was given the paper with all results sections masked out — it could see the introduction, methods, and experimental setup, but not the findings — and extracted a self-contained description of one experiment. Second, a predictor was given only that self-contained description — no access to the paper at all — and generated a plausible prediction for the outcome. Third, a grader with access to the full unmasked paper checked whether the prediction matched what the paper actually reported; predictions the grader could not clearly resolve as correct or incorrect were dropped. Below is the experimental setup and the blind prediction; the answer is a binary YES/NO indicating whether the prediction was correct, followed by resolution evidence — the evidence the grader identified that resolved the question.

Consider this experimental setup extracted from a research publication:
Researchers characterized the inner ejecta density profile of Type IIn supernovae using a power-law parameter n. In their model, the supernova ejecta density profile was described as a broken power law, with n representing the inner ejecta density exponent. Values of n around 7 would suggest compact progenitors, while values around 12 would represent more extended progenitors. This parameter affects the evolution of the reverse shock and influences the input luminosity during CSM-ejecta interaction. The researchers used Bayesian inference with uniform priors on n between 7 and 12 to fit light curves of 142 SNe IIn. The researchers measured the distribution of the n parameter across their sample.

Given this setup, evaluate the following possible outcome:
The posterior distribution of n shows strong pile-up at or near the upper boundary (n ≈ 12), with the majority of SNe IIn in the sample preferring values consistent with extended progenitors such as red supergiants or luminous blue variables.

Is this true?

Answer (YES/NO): NO